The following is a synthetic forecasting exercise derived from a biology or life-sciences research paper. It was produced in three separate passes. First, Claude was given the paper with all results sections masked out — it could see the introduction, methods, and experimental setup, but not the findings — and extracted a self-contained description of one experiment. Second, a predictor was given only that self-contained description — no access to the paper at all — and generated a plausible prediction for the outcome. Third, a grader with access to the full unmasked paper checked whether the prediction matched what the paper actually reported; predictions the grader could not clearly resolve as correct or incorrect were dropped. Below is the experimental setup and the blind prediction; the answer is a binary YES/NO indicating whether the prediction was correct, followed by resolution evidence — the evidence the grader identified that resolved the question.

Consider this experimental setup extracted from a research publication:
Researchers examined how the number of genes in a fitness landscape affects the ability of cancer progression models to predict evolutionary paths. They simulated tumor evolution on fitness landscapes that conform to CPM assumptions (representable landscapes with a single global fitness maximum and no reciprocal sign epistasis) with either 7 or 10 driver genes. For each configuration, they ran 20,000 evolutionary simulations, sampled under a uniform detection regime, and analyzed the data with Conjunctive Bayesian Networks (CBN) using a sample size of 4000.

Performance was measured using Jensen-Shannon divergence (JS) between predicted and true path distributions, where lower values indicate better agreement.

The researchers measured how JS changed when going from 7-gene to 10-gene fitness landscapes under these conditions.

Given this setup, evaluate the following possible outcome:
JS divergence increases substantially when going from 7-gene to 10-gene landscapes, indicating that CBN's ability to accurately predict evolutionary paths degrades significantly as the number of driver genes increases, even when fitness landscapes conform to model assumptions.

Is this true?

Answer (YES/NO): YES